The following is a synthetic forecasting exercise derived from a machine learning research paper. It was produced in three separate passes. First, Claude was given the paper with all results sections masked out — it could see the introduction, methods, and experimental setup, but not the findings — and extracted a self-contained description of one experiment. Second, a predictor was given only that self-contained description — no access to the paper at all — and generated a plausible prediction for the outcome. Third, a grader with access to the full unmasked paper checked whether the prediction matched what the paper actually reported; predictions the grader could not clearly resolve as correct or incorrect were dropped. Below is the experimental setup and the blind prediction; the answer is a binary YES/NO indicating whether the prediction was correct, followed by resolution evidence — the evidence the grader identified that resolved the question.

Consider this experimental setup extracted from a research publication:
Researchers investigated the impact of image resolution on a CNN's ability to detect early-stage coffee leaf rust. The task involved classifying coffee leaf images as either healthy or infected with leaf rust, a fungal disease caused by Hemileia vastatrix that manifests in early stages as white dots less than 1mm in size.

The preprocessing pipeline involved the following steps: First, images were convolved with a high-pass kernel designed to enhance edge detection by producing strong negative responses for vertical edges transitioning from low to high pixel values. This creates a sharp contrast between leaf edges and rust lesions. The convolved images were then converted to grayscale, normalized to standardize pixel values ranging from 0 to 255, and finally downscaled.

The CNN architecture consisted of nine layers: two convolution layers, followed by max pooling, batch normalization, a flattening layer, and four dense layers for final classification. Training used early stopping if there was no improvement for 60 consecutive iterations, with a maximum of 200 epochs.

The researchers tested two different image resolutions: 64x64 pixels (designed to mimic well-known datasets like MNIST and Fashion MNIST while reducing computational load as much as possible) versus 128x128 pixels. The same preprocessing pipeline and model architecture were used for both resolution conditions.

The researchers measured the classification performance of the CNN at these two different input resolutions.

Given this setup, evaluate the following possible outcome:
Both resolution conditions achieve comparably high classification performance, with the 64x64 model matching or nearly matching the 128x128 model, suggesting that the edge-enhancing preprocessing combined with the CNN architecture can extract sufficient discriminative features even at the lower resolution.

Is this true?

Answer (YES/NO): NO